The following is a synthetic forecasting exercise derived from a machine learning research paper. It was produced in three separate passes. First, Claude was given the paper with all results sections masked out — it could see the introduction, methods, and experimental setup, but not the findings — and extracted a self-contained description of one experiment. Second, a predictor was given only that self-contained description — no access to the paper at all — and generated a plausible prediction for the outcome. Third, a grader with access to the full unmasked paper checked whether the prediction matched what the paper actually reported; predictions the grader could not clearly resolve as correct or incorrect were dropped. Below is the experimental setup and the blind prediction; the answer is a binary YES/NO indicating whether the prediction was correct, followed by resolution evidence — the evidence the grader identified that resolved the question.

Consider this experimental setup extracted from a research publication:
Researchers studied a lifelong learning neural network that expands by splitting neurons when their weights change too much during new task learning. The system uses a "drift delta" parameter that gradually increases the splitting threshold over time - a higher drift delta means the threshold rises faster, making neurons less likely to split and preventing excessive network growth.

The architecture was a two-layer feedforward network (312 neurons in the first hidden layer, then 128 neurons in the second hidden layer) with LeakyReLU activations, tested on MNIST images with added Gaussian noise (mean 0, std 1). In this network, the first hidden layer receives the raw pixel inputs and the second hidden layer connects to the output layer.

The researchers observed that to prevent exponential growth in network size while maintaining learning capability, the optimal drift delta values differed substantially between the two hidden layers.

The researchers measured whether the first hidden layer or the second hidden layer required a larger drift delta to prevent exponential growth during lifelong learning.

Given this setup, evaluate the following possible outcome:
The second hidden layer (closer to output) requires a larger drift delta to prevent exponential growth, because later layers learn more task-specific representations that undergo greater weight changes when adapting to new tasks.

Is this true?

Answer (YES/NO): YES